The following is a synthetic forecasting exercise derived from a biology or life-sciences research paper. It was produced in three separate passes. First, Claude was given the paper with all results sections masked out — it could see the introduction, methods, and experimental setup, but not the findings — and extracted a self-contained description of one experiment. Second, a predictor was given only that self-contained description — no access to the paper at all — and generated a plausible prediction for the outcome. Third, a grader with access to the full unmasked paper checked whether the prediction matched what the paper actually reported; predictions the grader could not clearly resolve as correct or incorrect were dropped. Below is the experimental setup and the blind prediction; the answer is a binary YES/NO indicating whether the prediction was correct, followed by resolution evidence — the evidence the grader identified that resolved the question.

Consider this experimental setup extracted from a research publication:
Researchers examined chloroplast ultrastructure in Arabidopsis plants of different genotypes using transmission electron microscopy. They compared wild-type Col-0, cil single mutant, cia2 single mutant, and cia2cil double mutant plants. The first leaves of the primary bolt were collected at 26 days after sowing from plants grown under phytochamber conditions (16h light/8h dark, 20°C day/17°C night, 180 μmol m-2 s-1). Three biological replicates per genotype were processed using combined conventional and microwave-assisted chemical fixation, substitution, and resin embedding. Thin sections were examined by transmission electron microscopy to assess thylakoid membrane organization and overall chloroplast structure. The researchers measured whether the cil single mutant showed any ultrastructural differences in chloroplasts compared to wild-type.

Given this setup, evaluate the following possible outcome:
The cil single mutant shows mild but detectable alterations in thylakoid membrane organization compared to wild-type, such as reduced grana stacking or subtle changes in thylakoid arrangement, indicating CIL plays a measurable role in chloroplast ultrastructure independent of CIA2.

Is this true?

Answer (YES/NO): NO